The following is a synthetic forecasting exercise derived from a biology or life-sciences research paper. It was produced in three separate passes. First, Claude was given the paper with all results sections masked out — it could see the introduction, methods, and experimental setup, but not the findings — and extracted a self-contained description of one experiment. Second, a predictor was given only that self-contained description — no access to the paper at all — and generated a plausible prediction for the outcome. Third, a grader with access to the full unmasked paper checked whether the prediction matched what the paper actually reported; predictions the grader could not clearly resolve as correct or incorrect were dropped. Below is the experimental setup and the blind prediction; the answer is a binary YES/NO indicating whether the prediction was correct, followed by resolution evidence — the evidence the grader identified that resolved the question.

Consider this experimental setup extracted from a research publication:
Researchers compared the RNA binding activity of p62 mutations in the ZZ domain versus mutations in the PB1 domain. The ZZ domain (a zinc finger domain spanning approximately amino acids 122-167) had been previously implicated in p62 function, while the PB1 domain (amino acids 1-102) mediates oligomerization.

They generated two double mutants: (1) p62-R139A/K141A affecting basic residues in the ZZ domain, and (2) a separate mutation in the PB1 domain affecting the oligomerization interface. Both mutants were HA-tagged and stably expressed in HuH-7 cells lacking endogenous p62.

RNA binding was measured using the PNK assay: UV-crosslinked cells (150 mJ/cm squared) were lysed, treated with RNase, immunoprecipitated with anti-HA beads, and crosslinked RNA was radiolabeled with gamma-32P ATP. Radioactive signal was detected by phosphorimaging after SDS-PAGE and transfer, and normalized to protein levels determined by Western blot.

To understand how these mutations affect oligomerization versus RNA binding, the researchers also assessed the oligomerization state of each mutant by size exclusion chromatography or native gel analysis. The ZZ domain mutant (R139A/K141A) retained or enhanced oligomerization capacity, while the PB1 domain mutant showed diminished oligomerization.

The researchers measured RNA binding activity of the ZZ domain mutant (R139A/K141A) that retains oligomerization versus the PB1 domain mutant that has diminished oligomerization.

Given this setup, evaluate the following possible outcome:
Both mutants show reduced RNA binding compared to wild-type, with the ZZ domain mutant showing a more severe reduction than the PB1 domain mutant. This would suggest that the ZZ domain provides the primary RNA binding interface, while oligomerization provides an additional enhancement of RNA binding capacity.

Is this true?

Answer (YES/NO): NO